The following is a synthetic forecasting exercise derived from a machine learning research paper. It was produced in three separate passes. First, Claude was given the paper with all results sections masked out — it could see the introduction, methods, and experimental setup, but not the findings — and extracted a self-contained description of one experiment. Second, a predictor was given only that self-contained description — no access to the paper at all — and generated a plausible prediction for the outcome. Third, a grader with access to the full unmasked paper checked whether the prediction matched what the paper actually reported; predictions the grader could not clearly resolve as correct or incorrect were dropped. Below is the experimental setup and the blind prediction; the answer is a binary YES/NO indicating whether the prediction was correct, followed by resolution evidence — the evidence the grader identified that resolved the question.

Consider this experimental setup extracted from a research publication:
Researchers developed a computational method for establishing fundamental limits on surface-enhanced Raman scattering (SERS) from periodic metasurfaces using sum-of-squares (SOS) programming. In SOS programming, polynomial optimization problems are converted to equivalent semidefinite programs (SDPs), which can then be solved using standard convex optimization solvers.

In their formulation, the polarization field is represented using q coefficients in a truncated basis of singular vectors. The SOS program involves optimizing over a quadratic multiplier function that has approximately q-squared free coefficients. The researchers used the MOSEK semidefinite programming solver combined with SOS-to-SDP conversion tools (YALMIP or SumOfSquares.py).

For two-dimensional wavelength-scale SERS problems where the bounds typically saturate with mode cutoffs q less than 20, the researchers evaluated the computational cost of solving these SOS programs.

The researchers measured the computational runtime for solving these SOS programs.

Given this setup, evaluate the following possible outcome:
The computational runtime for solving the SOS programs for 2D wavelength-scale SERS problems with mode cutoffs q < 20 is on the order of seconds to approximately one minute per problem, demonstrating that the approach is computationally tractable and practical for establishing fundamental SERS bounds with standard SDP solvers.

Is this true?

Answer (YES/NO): NO